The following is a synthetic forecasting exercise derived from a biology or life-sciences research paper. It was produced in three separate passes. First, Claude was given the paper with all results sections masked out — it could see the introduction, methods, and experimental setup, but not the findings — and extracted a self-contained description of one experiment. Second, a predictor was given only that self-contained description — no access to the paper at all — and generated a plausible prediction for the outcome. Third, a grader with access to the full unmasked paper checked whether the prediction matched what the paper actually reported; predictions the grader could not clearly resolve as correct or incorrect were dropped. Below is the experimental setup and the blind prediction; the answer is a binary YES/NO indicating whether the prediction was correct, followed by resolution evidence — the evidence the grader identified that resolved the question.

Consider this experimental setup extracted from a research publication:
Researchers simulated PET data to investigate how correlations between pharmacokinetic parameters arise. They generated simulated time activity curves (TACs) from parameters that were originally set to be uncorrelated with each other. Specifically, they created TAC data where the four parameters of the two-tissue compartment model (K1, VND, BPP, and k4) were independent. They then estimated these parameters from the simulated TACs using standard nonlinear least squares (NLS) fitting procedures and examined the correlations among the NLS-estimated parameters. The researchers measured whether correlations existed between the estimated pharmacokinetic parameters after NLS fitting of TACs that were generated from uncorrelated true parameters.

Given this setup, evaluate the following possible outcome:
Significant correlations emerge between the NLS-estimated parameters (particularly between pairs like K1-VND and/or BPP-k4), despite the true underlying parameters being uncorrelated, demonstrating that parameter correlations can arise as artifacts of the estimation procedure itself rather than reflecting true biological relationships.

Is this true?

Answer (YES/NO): YES